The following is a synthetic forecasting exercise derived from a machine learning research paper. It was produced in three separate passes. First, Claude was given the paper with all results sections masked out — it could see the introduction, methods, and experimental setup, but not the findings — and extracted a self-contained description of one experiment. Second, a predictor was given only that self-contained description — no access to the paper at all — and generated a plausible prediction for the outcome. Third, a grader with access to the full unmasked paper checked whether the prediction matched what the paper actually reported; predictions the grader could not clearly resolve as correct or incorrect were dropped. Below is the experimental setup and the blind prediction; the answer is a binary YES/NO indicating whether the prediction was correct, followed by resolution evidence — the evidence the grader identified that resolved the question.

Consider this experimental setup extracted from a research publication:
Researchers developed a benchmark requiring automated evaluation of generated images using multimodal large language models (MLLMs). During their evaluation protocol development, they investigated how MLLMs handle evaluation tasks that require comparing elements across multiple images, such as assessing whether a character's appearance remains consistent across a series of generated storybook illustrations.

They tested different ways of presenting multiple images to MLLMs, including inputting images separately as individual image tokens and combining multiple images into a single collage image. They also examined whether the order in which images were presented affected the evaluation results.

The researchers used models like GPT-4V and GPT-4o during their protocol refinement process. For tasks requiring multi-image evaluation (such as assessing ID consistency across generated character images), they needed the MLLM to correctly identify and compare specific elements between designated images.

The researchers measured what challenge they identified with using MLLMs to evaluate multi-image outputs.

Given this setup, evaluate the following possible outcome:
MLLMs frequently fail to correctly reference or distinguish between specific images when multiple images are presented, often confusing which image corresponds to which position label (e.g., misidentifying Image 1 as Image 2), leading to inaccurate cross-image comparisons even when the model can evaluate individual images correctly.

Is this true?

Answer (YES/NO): YES